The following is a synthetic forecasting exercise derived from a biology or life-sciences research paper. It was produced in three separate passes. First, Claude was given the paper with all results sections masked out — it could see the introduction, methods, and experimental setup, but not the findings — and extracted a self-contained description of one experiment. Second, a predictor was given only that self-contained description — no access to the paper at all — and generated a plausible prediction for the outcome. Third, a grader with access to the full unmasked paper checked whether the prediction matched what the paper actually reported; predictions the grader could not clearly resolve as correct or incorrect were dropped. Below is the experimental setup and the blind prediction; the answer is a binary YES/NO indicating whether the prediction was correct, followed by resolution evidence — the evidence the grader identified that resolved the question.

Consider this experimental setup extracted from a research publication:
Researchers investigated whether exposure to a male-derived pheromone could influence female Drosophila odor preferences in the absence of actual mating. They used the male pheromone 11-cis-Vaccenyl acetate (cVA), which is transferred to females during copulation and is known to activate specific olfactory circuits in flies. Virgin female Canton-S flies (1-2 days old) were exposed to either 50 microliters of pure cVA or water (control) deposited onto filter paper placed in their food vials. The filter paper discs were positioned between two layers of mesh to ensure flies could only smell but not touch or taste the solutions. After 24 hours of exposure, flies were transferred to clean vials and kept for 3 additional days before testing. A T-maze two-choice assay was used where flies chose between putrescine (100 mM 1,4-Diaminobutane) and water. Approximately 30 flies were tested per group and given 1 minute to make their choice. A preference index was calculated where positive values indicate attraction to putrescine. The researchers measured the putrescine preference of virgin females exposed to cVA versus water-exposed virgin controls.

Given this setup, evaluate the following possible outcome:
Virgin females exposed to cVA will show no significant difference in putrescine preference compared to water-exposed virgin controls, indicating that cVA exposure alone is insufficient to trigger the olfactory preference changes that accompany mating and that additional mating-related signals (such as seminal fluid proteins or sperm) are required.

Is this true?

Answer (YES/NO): NO